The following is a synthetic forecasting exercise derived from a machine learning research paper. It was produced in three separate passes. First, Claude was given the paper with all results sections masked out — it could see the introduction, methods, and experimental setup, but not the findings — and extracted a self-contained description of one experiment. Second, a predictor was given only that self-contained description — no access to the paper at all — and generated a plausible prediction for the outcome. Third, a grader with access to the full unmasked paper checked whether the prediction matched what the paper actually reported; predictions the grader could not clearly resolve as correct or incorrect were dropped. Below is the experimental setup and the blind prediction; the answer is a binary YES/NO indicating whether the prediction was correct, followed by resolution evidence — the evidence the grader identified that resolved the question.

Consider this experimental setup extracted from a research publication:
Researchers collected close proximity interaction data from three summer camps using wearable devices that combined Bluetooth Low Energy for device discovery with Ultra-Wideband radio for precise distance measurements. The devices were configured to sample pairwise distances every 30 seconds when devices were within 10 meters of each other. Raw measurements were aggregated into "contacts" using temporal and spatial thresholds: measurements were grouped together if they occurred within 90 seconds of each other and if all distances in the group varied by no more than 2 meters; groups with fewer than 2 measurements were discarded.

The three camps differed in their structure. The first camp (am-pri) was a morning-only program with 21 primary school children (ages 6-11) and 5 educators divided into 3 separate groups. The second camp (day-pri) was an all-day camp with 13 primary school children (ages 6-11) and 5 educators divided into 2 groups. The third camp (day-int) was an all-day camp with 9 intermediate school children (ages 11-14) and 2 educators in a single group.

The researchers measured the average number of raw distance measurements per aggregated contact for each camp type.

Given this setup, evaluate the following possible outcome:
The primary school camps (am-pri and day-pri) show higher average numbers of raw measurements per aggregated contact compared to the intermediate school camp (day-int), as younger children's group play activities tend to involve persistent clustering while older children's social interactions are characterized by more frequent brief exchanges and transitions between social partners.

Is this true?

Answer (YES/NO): NO